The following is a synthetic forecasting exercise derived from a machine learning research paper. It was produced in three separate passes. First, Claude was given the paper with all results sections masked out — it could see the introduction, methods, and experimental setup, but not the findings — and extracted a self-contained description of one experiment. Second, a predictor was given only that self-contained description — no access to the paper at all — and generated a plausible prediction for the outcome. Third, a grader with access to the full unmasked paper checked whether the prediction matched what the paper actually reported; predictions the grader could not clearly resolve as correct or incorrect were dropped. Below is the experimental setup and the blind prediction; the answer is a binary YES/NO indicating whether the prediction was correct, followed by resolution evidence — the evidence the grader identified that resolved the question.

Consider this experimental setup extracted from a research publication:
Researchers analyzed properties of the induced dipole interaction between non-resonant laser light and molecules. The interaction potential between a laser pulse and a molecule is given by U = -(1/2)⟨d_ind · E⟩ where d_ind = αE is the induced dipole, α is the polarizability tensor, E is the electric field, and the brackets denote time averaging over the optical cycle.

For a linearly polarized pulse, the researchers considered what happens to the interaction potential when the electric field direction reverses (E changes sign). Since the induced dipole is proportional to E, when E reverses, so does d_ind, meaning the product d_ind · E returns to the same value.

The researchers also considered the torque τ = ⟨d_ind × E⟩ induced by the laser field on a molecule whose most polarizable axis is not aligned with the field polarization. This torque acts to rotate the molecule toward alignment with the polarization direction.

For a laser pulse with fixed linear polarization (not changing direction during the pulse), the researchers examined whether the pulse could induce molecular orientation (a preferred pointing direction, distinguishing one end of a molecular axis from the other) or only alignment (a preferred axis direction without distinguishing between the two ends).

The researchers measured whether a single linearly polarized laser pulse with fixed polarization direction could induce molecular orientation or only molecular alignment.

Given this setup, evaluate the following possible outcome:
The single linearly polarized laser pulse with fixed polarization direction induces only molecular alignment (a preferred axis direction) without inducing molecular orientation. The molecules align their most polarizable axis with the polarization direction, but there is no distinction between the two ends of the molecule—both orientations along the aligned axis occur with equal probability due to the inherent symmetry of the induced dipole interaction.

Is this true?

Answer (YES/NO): YES